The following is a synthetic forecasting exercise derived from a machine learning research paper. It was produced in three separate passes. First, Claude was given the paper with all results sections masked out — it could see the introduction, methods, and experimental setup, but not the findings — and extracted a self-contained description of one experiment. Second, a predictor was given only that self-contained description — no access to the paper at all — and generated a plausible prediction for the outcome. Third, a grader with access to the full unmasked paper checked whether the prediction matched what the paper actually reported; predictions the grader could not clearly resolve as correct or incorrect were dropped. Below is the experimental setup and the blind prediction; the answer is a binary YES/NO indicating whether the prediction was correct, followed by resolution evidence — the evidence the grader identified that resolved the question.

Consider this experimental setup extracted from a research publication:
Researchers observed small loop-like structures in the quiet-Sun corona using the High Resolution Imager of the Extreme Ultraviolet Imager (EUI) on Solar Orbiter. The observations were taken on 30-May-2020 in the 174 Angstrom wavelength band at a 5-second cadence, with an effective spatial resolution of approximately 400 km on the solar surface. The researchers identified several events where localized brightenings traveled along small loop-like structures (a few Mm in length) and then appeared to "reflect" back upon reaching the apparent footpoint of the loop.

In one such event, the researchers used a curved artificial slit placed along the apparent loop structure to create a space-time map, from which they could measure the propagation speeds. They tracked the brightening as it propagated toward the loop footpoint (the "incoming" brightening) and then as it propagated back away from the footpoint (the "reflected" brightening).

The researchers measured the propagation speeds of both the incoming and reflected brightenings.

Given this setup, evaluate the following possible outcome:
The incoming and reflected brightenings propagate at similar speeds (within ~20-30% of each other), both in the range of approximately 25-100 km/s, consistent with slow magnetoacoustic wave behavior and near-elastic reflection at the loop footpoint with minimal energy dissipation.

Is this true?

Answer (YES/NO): NO